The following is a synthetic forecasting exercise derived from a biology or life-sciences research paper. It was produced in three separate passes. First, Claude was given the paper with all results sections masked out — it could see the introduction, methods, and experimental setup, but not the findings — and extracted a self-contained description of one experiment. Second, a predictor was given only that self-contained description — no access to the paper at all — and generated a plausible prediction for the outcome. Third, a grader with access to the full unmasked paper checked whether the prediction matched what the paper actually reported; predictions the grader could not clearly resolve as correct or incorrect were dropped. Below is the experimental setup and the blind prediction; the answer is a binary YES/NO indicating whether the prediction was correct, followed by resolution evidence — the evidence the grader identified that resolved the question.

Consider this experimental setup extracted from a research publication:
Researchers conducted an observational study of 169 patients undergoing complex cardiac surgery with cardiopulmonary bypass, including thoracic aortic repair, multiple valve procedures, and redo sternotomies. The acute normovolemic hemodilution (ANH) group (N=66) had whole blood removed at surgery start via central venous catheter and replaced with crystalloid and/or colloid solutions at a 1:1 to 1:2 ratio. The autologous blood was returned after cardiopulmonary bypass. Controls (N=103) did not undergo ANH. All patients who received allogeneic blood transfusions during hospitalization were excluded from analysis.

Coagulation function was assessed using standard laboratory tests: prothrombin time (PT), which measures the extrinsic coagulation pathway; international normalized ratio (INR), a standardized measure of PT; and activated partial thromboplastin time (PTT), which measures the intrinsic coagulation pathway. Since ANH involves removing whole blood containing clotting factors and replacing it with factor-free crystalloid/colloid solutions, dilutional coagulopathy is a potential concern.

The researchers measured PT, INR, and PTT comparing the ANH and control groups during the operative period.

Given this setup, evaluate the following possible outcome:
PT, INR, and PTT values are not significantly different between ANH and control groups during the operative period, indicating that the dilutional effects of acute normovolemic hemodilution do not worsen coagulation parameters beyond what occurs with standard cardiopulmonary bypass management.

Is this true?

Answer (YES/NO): NO